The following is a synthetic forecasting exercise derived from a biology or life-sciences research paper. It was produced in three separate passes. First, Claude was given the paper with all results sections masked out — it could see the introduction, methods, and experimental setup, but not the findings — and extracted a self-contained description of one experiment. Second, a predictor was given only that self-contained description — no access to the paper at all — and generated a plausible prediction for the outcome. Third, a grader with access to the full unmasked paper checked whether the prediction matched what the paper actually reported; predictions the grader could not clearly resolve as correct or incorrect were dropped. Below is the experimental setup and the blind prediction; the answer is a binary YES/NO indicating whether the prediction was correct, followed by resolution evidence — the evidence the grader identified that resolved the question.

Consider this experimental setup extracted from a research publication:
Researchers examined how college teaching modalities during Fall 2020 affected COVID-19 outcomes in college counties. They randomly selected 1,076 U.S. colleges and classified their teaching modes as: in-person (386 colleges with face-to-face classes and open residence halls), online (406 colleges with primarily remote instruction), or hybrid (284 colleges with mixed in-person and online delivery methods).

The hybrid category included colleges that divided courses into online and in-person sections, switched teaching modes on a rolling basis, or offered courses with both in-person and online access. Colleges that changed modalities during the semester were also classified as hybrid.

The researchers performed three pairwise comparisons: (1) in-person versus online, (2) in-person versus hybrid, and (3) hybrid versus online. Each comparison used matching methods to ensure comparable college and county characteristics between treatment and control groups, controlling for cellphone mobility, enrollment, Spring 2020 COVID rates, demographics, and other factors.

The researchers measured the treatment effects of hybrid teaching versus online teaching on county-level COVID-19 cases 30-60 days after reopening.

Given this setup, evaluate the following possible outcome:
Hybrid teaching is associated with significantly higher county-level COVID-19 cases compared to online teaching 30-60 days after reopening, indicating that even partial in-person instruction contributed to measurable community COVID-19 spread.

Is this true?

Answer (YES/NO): YES